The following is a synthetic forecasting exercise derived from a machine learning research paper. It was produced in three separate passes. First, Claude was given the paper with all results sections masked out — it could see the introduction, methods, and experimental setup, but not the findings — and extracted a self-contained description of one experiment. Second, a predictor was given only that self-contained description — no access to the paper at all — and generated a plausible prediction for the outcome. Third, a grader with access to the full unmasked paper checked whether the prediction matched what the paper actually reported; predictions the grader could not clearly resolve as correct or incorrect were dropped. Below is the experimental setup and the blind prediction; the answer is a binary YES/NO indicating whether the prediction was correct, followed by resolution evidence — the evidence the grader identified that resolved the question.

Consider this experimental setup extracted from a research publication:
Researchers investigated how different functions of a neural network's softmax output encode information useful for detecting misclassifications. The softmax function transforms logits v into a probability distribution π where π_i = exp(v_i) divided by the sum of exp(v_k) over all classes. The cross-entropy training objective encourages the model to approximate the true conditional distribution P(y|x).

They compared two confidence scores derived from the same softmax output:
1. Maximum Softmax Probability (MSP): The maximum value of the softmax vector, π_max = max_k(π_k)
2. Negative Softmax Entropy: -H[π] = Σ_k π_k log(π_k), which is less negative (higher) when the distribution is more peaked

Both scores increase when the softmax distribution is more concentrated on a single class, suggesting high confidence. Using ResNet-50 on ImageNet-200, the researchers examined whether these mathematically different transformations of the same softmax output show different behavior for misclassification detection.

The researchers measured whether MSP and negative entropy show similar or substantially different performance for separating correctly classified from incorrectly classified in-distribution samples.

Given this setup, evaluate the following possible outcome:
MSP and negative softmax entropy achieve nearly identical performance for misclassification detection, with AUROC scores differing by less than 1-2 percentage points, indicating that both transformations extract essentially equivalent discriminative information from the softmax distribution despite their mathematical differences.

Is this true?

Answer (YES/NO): YES